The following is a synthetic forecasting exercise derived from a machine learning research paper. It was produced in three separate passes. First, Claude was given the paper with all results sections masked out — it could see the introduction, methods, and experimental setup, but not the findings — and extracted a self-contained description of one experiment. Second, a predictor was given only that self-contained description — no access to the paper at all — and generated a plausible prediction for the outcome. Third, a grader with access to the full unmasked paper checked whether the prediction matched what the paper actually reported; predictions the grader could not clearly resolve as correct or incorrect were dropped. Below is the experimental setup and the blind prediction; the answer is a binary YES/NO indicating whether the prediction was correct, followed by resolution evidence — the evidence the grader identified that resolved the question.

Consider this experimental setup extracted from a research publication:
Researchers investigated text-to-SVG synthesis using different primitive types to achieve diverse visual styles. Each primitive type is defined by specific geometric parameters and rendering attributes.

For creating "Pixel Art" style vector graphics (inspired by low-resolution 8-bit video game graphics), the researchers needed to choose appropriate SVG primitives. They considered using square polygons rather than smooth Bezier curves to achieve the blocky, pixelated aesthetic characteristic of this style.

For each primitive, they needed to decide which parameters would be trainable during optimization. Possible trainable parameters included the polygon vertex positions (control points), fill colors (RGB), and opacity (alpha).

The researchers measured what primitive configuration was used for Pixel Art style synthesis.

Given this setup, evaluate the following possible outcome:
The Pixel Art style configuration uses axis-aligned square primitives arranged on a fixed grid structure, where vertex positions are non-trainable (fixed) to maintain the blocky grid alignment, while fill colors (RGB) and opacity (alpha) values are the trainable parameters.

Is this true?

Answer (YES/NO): NO